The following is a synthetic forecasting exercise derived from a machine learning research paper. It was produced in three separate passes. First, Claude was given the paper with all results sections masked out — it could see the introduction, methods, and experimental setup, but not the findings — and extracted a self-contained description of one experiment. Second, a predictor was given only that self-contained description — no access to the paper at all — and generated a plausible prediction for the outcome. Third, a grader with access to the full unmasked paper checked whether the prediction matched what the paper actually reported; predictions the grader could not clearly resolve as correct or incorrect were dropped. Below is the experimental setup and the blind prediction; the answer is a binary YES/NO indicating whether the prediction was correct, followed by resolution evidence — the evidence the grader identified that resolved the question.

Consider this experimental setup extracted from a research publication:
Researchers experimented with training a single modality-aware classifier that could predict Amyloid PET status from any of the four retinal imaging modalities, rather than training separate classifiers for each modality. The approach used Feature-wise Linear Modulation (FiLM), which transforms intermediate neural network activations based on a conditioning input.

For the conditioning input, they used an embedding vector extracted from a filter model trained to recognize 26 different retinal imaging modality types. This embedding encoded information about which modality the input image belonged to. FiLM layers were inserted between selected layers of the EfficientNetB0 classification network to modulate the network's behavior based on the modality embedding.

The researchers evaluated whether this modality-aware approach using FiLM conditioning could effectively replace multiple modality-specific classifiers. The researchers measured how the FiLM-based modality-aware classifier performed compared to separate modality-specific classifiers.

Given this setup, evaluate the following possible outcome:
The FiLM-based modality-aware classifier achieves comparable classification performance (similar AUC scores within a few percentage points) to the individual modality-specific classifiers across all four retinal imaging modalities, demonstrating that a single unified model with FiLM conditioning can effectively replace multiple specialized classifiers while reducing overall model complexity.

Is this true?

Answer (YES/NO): NO